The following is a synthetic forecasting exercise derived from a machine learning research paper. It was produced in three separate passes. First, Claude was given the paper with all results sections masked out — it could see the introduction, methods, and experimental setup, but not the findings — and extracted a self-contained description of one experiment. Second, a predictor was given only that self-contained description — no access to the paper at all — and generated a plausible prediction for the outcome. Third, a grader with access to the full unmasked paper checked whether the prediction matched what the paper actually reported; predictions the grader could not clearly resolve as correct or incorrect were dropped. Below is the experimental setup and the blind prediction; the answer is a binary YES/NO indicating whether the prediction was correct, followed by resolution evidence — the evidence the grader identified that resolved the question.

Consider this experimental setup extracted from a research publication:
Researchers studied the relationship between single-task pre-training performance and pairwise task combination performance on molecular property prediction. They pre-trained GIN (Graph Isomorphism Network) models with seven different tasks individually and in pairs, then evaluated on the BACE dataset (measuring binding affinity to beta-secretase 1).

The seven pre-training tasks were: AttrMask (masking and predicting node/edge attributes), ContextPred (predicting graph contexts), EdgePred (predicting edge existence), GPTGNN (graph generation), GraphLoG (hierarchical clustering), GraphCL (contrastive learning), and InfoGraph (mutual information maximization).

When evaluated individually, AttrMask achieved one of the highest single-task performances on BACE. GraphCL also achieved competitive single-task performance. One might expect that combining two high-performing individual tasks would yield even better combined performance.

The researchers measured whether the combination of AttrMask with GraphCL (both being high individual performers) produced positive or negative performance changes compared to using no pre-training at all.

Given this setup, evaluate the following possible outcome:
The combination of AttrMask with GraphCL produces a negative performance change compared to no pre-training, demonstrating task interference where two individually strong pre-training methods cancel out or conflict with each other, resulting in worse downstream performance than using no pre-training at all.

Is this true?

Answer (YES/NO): YES